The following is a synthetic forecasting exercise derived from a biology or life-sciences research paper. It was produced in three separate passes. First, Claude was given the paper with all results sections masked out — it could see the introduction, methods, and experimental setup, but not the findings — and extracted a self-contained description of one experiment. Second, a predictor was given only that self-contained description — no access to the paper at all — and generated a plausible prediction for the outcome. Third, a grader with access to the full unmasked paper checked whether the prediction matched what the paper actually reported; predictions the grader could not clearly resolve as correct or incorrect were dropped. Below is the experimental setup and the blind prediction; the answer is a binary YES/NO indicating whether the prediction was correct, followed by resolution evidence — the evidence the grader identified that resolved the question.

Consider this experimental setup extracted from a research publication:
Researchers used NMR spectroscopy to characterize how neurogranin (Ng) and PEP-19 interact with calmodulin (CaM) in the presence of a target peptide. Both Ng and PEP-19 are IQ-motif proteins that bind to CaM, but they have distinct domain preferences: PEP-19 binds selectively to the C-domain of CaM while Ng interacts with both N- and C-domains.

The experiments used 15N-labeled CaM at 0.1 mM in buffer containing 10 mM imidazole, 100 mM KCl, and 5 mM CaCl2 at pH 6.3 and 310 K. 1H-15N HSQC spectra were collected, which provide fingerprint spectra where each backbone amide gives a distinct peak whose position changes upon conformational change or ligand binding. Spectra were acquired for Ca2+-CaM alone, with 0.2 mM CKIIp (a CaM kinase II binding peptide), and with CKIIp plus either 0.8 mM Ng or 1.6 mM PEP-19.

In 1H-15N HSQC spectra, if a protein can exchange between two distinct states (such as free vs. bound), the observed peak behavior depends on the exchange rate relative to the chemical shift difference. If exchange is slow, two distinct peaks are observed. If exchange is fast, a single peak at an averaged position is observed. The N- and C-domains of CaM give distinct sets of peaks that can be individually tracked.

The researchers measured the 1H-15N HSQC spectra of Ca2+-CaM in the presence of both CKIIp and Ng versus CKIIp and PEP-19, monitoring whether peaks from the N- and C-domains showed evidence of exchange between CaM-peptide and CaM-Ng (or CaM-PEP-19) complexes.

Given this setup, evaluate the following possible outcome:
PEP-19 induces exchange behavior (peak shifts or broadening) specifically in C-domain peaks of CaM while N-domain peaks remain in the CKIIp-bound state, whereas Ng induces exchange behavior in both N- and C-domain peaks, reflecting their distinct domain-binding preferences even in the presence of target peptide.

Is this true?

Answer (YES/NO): NO